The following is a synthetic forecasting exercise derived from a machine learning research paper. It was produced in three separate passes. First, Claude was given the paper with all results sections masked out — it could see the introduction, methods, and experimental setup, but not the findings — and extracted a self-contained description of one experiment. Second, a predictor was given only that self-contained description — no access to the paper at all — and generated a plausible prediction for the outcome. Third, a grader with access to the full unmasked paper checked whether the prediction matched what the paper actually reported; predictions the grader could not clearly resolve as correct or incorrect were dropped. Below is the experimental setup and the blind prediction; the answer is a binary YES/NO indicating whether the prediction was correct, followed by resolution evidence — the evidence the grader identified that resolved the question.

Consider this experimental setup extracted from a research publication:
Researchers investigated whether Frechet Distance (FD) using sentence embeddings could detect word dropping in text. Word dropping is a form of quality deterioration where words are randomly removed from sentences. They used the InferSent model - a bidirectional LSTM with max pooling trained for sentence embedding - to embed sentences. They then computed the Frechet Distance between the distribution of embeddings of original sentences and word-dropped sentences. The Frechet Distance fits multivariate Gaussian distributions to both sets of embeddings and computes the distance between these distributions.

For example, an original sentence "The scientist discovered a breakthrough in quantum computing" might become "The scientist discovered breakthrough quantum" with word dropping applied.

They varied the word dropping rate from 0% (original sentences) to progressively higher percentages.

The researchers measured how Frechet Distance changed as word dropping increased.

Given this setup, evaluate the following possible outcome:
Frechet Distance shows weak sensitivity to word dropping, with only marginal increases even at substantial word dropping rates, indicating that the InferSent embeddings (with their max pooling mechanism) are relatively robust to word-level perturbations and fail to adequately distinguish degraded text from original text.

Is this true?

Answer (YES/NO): NO